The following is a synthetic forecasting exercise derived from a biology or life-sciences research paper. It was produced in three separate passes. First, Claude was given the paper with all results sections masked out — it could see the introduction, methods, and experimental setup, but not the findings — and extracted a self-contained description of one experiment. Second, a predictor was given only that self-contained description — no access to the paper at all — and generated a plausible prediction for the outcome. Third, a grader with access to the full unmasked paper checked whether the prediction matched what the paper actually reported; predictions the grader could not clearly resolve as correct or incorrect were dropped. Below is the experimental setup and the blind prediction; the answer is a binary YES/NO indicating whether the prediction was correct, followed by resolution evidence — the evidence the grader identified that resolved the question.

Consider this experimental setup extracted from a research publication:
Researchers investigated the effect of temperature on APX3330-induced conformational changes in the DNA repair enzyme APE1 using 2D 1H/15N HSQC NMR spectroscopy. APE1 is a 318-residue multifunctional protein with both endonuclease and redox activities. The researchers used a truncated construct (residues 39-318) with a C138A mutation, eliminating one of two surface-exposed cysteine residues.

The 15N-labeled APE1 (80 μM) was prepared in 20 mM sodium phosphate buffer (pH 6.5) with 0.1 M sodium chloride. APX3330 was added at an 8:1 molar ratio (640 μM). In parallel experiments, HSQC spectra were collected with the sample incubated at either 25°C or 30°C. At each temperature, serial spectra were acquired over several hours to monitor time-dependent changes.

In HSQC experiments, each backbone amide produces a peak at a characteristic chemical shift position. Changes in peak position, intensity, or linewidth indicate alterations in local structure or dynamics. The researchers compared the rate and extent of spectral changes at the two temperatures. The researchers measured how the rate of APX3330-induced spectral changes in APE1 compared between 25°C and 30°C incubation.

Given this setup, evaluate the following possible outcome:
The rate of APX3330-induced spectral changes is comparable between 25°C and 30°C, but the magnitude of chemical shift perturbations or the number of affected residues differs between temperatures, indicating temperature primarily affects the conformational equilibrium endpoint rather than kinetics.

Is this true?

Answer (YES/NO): NO